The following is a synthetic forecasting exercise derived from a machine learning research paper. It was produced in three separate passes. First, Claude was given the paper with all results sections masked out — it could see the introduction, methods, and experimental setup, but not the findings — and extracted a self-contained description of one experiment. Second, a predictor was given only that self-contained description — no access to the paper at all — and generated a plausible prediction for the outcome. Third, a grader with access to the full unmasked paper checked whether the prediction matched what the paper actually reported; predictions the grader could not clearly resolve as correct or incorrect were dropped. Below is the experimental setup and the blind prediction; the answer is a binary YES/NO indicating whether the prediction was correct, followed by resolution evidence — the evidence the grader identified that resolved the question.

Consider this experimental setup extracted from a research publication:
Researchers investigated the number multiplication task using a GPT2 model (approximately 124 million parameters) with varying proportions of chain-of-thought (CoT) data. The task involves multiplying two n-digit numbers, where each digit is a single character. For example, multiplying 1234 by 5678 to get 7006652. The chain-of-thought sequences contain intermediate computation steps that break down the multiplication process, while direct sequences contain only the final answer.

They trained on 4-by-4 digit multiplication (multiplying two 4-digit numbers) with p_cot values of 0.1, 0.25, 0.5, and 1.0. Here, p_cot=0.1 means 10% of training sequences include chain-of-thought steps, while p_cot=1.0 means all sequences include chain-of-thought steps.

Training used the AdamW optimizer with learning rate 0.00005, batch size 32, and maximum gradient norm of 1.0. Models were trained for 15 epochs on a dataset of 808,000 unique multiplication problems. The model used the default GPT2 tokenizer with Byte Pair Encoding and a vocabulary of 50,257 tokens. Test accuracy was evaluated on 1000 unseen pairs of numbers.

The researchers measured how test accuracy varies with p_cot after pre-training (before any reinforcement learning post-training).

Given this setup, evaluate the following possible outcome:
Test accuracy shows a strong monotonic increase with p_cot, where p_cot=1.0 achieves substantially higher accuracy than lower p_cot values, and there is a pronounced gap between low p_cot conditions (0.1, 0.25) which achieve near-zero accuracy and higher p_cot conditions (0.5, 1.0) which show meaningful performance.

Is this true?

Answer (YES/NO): NO